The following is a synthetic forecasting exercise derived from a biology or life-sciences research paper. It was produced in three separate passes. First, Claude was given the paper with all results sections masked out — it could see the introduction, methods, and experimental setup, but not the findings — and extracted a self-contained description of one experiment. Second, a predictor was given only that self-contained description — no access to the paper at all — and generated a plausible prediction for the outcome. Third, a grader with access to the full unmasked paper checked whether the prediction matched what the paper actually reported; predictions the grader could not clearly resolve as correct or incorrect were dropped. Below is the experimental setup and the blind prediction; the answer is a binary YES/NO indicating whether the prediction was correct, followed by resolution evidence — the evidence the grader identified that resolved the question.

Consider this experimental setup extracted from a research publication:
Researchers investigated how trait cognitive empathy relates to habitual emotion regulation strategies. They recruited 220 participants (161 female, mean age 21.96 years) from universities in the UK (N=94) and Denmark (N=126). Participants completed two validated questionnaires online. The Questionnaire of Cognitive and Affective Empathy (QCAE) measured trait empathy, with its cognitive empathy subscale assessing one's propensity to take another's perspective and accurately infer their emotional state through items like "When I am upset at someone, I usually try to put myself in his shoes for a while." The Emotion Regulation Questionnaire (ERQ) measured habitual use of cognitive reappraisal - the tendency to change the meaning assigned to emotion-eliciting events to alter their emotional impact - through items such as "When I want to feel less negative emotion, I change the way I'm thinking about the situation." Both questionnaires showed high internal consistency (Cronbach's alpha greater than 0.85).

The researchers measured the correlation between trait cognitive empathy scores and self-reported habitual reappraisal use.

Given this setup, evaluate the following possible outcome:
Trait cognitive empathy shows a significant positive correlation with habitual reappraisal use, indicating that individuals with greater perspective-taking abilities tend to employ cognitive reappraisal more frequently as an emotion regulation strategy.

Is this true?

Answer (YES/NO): YES